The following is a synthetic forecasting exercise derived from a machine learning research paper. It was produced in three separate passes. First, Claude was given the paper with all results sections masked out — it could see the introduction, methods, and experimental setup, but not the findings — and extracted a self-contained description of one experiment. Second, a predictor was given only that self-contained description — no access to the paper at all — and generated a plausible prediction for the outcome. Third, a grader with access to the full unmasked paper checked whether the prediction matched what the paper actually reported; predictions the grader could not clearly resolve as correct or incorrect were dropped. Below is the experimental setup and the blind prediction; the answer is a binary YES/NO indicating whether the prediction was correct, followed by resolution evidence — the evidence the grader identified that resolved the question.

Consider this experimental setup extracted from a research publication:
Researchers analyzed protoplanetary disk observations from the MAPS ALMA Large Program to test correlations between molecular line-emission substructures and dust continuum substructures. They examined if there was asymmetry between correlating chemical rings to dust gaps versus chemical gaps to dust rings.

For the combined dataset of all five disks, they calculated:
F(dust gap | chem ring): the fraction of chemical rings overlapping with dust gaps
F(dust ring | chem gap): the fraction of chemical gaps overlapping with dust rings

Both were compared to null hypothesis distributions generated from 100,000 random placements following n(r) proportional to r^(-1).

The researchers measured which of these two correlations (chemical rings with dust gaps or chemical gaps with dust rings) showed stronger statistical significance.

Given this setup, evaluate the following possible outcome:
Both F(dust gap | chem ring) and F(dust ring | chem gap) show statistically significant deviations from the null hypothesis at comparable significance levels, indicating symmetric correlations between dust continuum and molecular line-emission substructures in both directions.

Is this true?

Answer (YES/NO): NO